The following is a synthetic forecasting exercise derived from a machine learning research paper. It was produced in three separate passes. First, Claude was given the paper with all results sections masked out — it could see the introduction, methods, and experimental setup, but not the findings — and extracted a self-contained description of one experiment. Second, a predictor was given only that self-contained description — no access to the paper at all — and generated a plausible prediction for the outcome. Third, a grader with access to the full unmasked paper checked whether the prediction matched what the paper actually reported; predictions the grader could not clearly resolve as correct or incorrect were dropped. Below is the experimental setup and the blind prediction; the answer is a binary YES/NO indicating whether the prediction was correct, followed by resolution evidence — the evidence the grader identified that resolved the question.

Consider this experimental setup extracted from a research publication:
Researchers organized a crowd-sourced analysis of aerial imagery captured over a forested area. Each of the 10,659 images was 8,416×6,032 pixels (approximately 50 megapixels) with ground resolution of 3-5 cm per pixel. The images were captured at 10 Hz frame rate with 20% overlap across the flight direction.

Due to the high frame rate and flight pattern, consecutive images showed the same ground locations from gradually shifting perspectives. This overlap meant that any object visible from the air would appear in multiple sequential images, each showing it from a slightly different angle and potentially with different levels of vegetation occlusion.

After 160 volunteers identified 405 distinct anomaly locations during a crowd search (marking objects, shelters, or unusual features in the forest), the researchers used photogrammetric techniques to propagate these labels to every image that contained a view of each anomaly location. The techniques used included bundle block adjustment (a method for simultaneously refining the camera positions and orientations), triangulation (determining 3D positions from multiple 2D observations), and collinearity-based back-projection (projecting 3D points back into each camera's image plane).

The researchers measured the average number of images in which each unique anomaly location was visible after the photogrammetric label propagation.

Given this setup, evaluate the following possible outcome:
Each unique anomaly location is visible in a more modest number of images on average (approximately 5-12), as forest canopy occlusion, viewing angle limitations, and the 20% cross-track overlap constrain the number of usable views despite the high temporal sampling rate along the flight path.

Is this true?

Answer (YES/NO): NO